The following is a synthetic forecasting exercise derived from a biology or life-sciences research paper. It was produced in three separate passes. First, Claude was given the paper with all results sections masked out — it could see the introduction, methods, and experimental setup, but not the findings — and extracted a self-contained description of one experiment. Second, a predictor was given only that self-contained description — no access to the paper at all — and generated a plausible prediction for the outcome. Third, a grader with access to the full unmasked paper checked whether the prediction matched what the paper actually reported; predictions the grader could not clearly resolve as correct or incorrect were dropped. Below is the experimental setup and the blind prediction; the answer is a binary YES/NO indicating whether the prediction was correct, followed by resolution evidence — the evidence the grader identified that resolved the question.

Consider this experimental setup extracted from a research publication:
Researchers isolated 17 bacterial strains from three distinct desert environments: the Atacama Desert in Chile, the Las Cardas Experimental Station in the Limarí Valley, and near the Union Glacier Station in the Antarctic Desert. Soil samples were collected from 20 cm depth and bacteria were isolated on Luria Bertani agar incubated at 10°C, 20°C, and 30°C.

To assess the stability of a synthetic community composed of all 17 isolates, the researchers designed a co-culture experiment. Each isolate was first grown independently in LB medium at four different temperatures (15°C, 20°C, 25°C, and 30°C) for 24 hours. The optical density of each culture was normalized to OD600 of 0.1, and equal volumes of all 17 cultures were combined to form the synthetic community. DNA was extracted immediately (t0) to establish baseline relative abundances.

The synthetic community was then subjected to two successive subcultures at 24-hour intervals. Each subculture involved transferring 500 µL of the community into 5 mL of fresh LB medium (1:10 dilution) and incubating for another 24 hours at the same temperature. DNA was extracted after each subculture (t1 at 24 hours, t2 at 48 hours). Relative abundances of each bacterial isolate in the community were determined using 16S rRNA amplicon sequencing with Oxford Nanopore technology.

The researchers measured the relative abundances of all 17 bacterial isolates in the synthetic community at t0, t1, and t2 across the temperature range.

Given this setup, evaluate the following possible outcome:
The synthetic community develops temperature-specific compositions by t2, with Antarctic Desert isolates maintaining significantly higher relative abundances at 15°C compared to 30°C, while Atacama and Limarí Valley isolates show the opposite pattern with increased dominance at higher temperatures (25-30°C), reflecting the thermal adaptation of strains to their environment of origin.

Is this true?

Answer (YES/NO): NO